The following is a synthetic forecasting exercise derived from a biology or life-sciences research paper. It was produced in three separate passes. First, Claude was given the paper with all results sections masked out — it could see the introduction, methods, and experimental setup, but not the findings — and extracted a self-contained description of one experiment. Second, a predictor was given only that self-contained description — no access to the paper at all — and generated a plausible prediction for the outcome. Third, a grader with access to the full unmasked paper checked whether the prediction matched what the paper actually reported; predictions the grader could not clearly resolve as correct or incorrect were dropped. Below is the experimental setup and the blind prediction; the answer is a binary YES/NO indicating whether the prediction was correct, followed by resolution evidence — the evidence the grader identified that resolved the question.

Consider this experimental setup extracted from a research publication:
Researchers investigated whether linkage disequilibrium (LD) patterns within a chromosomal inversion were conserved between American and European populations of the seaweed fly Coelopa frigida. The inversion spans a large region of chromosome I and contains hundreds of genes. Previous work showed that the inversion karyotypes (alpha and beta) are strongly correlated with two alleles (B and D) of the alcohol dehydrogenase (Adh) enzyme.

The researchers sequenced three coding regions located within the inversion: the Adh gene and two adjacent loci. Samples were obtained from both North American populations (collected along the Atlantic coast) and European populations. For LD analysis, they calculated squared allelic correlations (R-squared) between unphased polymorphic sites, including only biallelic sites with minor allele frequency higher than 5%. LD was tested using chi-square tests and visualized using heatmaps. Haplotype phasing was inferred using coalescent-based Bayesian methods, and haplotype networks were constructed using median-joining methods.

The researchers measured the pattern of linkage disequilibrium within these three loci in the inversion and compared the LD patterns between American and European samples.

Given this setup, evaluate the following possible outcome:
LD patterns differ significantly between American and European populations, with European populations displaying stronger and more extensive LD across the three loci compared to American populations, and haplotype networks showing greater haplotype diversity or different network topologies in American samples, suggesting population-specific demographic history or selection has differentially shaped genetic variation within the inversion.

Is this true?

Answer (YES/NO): NO